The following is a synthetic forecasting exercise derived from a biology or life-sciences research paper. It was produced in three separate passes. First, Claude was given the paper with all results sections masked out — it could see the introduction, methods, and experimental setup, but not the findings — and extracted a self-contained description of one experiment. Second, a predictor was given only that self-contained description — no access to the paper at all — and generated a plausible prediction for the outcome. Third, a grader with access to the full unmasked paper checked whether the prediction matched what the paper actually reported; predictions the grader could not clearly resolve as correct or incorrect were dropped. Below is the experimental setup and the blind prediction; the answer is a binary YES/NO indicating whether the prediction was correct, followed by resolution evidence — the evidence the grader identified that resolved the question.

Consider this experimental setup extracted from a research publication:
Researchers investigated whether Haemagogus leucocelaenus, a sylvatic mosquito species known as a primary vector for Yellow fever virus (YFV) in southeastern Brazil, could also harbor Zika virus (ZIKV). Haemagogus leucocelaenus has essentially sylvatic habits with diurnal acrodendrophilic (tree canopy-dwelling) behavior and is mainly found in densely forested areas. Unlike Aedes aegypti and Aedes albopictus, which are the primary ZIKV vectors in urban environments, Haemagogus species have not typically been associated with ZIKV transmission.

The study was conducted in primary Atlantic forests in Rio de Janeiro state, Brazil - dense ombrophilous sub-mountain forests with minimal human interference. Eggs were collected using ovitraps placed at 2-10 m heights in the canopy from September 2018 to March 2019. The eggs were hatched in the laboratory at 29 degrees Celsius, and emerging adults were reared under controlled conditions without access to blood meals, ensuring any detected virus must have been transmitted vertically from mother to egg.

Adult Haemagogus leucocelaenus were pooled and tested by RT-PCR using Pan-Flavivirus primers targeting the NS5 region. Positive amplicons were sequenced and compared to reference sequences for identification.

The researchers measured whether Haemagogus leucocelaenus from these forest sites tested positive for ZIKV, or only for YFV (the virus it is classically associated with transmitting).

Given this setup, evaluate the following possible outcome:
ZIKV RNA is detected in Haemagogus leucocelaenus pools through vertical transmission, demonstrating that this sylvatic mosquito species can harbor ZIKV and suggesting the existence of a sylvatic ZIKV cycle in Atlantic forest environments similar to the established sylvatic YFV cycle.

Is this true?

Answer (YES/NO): YES